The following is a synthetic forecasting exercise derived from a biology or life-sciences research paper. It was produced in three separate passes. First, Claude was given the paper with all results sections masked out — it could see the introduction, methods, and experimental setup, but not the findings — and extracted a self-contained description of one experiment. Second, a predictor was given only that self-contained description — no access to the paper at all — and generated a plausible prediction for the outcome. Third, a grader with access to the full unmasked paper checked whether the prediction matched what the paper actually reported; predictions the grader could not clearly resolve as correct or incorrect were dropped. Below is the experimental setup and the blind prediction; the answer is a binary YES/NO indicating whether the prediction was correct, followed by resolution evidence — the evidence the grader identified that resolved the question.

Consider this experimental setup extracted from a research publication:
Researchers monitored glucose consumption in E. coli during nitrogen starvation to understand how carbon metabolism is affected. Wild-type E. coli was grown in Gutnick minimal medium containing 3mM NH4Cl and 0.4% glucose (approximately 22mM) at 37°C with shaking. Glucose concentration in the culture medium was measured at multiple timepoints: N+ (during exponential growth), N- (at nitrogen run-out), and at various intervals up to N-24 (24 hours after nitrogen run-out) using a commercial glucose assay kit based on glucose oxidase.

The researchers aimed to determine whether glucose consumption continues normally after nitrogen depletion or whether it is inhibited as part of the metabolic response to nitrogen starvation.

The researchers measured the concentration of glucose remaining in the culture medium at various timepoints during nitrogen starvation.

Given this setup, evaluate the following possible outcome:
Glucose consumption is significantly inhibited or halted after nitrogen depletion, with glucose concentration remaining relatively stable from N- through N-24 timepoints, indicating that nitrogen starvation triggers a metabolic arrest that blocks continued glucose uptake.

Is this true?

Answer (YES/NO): YES